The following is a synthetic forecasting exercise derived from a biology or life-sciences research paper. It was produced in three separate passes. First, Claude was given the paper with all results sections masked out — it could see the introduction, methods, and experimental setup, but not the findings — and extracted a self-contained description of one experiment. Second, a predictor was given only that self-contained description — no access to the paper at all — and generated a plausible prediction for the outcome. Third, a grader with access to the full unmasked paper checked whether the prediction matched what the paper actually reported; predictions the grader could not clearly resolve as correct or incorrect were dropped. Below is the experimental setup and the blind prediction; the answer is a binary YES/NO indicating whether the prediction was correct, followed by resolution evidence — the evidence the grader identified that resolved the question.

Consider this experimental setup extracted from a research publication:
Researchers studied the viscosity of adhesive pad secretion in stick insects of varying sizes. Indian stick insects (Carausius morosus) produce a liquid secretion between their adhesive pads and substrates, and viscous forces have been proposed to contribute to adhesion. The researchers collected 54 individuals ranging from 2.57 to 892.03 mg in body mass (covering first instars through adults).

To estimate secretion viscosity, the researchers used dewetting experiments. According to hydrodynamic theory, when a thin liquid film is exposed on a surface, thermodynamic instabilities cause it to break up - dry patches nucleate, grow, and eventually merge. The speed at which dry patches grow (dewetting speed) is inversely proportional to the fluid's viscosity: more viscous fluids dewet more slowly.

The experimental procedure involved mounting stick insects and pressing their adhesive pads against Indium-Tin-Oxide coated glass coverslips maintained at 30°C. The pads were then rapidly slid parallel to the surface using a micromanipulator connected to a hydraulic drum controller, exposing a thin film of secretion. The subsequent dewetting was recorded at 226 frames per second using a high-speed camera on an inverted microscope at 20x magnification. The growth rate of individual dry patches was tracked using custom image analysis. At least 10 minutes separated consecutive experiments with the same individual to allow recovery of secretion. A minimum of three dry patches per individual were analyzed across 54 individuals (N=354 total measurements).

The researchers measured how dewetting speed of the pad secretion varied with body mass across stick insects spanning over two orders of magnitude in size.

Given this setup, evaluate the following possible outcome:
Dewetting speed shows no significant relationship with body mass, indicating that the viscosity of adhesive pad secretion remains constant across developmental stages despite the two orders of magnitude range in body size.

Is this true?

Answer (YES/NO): YES